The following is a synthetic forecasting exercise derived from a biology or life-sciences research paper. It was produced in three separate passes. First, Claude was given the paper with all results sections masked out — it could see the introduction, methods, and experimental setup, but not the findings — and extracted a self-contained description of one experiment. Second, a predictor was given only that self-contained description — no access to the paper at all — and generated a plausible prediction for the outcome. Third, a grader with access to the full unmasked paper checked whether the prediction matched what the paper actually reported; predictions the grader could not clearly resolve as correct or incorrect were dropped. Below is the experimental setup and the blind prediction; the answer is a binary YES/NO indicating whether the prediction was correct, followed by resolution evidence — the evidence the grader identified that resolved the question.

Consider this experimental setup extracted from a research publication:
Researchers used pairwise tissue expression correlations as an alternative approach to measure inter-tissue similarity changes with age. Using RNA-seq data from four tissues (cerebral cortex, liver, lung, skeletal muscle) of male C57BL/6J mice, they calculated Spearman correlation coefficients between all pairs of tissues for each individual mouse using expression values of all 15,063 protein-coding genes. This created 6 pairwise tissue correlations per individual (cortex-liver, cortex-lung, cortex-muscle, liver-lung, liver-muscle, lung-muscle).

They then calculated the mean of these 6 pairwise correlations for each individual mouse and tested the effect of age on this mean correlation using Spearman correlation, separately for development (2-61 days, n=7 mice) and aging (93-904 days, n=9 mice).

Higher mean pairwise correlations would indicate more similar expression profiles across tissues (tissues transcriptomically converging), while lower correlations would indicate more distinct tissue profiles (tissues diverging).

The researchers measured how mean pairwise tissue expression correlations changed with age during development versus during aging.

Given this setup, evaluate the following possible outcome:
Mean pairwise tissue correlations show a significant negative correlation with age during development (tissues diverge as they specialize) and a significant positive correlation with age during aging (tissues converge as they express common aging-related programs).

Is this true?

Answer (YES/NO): NO